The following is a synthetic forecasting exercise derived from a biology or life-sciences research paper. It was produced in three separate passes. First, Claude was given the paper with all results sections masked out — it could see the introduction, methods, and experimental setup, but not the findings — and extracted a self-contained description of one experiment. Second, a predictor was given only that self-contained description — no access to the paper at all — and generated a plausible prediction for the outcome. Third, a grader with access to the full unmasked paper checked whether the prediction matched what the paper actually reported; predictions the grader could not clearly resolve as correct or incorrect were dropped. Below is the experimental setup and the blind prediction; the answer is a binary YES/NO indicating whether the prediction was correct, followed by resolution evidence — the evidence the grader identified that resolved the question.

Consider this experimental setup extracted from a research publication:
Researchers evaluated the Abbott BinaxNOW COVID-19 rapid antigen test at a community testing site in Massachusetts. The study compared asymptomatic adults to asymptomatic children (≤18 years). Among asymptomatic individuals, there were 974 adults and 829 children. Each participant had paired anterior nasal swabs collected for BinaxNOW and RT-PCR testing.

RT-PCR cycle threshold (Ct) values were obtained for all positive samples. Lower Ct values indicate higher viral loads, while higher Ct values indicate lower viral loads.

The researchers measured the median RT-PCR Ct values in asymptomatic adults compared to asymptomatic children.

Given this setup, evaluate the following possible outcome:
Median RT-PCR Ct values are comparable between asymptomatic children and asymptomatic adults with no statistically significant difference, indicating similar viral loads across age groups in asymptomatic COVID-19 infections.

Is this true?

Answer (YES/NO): YES